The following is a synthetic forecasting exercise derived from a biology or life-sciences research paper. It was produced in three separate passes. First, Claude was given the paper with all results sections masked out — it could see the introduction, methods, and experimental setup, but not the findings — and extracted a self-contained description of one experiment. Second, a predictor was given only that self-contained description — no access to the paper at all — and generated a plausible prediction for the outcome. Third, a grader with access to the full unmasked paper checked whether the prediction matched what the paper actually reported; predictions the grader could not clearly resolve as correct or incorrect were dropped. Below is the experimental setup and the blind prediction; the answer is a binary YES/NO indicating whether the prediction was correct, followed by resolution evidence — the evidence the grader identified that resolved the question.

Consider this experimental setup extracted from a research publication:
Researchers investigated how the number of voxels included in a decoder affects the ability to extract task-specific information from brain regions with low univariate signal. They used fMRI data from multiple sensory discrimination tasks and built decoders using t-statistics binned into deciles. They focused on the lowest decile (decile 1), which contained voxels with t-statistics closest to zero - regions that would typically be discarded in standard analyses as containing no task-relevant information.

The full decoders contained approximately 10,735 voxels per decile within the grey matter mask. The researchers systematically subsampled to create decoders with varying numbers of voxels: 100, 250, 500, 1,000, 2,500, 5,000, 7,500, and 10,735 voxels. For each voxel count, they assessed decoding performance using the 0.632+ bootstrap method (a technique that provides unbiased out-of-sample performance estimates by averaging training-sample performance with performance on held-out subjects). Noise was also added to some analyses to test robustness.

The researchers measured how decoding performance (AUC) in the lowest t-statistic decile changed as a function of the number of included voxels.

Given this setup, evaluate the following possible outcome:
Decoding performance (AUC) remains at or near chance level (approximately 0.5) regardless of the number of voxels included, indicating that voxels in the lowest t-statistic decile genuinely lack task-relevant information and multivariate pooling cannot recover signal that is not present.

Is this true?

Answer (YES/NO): NO